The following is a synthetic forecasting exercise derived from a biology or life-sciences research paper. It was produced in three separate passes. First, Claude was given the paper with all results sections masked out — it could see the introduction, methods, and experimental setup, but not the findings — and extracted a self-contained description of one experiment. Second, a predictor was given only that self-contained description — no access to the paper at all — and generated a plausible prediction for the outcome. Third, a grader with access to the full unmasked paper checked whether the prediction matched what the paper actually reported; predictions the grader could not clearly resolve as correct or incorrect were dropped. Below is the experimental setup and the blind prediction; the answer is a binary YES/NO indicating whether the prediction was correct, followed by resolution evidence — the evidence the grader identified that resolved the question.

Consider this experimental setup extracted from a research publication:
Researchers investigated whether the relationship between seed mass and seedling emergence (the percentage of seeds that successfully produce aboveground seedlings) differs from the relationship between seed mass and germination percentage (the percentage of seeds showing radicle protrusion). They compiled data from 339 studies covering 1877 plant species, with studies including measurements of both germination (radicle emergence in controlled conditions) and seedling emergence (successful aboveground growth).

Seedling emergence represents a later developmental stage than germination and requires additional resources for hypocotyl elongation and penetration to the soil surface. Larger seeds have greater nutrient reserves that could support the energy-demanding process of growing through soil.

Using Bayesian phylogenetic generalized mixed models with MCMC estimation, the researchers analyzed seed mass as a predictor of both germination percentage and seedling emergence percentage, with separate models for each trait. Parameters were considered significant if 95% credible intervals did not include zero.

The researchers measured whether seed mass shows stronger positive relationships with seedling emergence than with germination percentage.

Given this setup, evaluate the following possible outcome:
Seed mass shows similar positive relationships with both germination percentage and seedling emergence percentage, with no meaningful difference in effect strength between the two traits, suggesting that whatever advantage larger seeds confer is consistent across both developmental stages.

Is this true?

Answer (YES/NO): NO